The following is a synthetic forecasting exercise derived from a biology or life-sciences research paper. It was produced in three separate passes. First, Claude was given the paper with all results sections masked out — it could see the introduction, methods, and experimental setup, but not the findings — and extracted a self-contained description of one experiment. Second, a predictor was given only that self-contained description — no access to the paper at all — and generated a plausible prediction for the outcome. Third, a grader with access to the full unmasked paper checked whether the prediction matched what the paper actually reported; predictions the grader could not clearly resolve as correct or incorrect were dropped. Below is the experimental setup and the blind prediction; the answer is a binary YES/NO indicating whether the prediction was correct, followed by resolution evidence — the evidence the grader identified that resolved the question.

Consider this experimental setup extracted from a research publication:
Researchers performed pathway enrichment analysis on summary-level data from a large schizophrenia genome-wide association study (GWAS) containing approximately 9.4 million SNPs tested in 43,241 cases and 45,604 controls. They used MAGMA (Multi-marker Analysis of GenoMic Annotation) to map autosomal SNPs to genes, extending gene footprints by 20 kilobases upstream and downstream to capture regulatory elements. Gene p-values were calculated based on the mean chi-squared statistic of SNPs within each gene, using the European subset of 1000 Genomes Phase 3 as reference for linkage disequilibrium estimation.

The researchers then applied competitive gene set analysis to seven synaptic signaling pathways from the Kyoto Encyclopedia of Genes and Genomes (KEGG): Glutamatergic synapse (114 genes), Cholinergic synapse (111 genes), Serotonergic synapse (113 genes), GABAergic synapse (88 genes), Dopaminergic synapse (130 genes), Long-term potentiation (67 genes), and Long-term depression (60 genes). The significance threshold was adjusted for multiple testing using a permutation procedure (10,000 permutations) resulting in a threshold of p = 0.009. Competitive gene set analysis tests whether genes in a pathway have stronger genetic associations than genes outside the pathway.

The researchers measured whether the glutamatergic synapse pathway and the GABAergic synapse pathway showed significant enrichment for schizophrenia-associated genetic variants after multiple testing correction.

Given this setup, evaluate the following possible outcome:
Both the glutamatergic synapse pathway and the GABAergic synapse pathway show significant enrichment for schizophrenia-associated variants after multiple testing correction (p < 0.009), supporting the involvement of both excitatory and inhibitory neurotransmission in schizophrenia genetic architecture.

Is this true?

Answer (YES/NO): NO